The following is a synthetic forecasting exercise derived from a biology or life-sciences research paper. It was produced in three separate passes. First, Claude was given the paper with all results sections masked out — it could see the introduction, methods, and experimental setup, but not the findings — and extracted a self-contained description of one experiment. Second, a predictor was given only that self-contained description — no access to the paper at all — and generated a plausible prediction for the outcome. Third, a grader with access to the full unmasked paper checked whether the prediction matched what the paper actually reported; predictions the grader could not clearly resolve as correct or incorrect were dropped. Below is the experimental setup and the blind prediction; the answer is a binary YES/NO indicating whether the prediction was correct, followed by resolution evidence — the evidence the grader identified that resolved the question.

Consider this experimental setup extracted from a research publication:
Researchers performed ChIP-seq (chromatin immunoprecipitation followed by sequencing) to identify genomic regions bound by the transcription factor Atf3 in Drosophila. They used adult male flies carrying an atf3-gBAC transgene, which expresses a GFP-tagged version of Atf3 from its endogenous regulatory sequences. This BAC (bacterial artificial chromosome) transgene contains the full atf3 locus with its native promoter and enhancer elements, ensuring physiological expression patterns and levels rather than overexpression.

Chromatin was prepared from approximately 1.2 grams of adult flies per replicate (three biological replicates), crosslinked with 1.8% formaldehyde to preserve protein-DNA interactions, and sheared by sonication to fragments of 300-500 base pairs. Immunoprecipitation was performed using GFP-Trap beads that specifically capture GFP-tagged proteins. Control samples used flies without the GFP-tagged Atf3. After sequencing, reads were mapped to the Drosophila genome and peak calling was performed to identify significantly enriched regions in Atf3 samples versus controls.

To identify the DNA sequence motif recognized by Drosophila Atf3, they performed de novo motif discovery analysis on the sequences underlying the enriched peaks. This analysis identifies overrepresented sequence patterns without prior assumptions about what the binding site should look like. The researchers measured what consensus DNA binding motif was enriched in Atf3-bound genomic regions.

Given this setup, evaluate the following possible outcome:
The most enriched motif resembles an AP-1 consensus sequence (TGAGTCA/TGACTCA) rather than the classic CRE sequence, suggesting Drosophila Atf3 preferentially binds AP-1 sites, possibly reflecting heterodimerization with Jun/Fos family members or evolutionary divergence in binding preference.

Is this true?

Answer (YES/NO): NO